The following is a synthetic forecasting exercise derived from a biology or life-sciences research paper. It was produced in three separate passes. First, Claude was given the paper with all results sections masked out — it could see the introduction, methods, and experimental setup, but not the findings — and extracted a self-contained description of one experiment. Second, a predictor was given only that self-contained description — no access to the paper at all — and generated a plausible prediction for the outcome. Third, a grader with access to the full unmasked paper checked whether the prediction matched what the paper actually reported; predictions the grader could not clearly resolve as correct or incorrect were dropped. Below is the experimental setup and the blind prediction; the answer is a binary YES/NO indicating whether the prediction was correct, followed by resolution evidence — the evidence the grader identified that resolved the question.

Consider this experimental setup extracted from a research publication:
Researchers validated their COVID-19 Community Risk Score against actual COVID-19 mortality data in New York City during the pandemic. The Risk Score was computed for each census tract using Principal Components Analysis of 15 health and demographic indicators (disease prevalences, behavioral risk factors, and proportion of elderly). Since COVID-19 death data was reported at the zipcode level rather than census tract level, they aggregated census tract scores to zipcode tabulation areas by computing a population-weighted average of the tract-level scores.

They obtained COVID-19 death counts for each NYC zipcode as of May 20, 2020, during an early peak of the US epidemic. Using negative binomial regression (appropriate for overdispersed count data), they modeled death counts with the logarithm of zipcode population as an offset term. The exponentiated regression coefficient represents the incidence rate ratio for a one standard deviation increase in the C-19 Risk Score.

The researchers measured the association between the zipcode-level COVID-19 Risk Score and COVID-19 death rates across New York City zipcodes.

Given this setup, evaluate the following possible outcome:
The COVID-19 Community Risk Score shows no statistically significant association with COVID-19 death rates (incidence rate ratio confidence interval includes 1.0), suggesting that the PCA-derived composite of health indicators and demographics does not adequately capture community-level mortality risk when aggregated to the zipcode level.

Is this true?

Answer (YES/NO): NO